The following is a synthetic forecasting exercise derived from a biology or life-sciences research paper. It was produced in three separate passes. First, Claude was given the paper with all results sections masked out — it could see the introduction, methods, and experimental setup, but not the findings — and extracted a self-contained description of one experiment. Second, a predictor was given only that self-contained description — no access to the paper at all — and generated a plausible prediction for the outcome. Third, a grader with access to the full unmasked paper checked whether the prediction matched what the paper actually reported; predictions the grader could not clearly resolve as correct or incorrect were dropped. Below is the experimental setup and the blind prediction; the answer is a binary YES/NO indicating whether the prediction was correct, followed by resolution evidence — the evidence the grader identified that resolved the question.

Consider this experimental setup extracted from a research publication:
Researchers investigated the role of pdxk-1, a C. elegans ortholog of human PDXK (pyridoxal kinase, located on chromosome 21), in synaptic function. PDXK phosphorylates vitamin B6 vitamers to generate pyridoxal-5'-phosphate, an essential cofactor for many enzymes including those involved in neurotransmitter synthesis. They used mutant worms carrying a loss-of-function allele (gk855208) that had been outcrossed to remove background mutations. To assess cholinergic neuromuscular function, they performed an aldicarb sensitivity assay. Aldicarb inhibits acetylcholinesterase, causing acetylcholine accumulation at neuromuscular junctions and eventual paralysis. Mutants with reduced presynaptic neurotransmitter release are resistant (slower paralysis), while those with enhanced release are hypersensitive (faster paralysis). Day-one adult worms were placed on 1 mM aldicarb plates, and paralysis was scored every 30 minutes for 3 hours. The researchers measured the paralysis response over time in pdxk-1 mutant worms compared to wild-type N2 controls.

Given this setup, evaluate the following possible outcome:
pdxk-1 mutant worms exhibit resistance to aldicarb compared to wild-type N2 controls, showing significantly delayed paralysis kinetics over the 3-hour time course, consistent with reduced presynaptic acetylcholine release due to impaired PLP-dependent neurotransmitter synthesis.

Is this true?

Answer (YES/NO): YES